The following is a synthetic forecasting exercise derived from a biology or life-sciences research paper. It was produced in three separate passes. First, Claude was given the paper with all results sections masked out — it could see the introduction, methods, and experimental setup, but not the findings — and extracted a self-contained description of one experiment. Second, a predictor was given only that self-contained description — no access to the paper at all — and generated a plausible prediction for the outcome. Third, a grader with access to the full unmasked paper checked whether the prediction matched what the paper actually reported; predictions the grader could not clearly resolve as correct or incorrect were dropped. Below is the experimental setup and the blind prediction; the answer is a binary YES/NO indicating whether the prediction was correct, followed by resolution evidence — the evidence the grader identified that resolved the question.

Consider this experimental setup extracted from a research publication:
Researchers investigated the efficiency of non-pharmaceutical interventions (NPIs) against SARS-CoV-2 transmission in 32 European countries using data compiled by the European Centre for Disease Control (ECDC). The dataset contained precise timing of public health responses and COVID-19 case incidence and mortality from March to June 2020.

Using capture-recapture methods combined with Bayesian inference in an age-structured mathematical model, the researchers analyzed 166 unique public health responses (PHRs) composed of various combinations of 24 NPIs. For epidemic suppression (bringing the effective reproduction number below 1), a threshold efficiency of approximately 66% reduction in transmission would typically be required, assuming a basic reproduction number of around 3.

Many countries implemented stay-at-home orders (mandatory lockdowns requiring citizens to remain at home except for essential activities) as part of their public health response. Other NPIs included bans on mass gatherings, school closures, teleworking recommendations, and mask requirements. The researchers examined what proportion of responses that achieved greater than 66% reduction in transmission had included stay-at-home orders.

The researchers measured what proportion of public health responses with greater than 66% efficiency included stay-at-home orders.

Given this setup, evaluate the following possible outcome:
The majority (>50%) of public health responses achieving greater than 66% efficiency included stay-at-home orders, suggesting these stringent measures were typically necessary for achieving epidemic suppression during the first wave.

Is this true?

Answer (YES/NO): NO